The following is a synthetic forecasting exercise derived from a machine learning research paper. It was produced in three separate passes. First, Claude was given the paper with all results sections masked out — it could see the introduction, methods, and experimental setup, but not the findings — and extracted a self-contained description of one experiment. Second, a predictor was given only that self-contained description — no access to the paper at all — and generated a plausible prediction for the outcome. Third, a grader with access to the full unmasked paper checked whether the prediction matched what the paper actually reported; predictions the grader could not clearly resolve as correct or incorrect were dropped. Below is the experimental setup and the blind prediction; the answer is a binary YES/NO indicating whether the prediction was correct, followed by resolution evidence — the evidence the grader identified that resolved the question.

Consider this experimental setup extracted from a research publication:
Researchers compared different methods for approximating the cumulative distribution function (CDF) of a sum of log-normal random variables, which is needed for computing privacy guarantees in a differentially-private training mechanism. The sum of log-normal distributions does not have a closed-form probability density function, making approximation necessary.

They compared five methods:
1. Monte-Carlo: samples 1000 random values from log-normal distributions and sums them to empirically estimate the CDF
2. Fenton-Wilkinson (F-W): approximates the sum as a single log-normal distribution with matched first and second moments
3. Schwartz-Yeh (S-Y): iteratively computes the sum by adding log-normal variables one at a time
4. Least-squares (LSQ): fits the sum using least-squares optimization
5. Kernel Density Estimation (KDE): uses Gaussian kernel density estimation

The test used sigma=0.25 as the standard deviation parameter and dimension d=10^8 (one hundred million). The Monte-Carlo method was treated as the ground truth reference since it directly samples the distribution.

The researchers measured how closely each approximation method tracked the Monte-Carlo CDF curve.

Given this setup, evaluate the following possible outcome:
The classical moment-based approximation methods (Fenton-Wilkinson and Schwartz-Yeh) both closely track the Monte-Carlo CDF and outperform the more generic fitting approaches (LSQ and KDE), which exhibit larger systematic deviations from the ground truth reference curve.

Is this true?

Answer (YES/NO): NO